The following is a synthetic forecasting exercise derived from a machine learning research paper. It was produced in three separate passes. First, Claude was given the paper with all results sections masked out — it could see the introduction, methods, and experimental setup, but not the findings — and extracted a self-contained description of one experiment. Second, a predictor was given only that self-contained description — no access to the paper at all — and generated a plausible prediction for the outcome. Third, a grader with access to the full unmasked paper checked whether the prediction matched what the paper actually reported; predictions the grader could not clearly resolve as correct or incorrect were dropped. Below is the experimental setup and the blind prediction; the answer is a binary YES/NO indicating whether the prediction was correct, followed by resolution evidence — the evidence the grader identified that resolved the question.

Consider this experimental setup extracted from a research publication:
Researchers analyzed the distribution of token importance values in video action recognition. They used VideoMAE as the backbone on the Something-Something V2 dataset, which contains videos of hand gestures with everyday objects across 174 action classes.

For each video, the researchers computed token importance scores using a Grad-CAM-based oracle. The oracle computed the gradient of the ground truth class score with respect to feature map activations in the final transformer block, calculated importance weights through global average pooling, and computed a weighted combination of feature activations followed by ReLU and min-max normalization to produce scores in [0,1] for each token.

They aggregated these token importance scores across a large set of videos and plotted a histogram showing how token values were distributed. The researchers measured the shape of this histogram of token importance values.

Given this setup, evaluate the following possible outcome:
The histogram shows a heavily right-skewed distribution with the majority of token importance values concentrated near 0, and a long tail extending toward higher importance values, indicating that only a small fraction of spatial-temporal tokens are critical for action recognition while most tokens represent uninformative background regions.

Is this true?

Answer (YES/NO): YES